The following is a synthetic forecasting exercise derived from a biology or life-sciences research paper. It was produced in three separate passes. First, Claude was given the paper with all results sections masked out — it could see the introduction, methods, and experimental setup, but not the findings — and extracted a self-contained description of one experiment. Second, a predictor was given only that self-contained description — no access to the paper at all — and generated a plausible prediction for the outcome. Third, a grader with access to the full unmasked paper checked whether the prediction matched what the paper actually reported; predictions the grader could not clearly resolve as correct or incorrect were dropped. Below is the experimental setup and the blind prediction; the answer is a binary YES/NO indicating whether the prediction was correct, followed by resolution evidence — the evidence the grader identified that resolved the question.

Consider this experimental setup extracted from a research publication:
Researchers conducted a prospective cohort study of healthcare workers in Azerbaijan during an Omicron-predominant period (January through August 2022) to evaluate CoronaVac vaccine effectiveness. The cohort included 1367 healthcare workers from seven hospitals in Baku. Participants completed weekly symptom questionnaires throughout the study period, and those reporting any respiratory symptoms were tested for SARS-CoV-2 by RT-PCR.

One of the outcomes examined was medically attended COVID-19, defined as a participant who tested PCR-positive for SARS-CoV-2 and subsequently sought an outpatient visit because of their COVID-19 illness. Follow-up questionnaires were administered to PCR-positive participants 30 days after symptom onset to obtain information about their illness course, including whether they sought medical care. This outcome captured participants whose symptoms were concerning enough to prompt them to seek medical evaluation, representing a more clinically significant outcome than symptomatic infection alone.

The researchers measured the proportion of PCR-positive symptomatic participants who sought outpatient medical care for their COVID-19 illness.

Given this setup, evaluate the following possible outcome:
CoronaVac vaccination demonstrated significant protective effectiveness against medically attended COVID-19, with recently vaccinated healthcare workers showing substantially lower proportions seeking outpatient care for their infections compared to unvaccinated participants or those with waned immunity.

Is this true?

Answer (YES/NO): YES